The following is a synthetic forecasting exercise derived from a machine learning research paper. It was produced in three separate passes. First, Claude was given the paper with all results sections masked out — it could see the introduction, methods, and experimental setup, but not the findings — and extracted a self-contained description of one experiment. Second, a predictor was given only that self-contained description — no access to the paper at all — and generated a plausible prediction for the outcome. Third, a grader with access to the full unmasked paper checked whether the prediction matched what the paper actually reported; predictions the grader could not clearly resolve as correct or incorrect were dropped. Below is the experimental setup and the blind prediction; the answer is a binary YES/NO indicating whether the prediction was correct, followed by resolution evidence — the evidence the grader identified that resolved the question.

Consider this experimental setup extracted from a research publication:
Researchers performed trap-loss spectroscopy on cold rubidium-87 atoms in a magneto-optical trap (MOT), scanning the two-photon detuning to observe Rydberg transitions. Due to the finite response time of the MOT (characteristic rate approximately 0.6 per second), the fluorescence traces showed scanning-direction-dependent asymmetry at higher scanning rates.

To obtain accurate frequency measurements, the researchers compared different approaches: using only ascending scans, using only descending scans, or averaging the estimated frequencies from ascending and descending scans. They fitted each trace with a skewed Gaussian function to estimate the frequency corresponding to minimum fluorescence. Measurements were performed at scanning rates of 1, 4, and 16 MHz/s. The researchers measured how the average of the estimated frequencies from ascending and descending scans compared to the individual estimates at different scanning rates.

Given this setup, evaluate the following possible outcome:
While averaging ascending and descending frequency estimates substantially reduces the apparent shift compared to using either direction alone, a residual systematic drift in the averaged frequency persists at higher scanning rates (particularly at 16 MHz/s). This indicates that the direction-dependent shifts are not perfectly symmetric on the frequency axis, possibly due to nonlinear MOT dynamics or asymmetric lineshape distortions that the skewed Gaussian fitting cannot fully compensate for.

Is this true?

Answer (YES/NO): NO